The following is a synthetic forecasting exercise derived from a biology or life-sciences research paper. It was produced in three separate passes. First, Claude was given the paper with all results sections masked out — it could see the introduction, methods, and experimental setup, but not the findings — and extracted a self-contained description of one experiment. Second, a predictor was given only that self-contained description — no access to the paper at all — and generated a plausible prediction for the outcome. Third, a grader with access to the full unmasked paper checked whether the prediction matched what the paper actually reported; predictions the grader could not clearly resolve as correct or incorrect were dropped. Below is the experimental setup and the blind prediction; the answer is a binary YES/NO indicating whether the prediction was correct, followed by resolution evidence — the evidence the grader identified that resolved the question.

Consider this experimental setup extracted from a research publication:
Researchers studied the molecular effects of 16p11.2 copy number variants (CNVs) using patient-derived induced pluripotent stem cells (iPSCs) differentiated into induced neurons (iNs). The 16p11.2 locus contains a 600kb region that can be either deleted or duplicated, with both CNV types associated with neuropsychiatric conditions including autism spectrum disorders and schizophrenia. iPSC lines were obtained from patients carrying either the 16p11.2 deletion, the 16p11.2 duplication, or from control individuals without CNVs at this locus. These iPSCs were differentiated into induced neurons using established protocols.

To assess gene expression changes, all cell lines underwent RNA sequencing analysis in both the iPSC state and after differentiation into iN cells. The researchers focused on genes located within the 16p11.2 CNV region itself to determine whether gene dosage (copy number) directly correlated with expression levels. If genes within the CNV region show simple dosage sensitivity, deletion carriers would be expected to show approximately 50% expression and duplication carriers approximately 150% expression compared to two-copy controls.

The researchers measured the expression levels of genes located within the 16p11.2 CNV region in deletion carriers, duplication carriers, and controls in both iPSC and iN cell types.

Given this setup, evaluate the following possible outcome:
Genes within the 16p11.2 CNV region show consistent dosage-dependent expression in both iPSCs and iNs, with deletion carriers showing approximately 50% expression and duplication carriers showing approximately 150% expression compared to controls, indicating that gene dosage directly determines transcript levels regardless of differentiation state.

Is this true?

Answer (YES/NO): NO